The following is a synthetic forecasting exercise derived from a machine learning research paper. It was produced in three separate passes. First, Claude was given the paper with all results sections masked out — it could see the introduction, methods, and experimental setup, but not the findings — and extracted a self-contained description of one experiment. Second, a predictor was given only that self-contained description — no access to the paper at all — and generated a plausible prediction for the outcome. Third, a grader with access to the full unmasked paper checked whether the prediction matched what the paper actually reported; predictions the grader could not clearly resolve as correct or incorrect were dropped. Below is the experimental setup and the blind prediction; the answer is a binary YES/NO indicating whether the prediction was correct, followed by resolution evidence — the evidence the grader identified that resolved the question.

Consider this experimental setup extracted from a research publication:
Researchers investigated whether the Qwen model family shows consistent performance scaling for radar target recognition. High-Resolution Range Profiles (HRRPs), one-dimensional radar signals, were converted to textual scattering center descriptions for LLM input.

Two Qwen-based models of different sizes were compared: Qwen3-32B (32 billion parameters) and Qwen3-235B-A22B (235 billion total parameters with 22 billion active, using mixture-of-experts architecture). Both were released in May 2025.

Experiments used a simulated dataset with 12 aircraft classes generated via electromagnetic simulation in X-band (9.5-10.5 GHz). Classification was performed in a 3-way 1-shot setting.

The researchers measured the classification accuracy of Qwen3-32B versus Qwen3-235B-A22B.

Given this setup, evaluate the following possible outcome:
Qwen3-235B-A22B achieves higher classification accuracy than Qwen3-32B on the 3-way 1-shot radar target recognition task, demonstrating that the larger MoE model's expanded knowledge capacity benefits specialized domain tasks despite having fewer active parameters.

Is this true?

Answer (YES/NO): NO